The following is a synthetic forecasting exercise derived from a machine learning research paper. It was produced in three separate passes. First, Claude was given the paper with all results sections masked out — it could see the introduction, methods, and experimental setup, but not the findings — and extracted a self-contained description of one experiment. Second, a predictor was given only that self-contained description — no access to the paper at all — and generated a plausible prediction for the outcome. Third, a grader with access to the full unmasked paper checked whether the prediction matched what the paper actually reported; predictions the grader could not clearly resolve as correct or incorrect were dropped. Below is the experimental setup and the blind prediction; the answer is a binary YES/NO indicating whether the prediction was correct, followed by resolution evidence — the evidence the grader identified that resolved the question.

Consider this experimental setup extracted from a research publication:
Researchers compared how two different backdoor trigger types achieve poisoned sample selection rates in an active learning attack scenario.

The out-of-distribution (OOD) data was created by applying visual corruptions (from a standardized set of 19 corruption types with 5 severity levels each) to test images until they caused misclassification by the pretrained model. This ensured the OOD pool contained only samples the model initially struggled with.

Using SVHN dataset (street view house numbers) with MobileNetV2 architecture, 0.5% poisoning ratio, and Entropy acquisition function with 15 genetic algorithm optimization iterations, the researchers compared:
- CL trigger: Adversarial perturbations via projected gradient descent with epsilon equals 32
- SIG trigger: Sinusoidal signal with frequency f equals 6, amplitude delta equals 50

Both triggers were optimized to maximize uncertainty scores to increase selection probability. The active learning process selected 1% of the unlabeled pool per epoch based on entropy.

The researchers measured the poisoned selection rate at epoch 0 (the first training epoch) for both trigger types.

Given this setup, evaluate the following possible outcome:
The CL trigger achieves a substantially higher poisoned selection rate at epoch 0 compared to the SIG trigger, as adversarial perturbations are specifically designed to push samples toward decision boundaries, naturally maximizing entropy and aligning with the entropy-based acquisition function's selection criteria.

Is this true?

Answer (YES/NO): NO